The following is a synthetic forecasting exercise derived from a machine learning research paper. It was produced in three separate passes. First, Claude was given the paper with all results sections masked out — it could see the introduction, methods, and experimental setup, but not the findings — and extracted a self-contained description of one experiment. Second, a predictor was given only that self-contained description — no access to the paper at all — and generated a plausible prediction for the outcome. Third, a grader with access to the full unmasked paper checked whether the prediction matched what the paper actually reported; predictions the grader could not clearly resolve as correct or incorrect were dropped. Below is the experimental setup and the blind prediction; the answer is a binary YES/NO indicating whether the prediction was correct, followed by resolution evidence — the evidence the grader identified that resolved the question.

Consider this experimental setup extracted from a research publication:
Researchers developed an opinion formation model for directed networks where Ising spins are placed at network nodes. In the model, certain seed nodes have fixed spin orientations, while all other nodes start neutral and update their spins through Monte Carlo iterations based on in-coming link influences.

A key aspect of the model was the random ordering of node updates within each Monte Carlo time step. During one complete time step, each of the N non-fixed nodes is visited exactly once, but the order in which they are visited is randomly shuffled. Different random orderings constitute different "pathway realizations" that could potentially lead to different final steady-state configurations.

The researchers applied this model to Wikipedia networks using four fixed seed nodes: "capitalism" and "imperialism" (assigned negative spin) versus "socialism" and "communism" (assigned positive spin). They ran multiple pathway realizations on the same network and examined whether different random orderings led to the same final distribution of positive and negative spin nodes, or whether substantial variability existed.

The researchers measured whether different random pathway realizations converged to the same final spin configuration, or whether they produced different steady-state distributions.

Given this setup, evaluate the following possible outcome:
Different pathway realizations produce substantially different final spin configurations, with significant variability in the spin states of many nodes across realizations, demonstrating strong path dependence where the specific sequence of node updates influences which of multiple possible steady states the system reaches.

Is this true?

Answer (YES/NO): YES